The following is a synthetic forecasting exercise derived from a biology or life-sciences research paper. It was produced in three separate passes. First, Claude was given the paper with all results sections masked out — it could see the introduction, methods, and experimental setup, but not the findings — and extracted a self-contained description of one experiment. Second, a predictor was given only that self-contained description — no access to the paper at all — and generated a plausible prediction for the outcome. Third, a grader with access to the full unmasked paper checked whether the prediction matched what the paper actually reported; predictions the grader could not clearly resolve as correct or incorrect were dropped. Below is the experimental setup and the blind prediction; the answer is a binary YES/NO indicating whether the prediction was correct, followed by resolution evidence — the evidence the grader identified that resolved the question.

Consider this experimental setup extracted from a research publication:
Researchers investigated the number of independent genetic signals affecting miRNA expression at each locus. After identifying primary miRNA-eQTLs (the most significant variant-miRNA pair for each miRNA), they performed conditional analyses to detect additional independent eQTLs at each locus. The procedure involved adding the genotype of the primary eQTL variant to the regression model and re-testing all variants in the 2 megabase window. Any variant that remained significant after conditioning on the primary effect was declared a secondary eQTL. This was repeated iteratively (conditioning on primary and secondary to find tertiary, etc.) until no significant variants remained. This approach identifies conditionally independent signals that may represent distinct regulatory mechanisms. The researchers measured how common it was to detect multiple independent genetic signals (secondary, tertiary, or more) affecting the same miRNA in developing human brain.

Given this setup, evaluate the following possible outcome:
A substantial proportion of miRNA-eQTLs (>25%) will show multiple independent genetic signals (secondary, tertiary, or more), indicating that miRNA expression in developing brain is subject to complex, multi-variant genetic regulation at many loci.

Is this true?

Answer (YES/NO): NO